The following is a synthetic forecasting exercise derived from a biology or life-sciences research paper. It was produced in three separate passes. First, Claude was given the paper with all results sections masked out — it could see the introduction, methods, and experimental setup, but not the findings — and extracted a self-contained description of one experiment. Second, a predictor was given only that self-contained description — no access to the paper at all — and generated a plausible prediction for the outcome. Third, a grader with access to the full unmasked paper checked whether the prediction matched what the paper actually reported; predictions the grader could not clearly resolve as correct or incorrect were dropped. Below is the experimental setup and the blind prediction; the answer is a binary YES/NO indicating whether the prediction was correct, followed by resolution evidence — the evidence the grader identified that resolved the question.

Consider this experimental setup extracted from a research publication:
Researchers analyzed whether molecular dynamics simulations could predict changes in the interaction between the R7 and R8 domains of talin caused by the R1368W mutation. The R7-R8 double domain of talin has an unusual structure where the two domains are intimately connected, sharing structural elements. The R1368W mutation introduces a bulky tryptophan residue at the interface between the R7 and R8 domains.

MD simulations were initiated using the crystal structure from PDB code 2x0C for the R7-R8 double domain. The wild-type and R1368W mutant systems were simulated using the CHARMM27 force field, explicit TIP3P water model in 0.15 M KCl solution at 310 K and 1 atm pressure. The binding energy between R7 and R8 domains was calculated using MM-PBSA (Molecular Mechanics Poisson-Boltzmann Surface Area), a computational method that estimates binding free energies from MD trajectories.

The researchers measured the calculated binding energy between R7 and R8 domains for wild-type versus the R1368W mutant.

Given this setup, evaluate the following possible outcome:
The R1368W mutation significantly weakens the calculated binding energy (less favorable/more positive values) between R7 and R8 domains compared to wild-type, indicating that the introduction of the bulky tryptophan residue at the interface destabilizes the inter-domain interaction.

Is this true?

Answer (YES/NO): NO